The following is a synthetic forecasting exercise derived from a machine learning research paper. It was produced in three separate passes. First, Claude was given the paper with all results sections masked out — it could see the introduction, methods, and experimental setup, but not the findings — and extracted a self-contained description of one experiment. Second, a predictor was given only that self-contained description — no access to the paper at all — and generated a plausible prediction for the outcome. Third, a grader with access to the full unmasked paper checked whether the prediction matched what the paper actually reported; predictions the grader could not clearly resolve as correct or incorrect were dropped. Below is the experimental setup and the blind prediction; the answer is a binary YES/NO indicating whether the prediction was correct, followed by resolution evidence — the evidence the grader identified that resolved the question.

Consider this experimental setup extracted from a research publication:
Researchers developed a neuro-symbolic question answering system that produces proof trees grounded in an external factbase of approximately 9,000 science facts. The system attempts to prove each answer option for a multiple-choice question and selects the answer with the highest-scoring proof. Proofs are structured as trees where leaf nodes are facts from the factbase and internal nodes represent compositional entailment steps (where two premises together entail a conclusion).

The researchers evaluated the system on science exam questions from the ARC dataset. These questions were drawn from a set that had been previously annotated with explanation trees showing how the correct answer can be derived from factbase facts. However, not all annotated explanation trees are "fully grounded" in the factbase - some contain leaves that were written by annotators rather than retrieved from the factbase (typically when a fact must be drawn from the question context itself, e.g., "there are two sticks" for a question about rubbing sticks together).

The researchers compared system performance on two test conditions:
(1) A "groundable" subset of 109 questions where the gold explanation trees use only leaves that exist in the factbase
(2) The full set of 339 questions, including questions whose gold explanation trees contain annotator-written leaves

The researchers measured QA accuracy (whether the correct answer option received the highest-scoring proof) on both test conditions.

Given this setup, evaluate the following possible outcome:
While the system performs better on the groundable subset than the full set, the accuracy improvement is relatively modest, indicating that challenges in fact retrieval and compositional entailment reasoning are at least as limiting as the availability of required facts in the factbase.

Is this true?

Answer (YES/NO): NO